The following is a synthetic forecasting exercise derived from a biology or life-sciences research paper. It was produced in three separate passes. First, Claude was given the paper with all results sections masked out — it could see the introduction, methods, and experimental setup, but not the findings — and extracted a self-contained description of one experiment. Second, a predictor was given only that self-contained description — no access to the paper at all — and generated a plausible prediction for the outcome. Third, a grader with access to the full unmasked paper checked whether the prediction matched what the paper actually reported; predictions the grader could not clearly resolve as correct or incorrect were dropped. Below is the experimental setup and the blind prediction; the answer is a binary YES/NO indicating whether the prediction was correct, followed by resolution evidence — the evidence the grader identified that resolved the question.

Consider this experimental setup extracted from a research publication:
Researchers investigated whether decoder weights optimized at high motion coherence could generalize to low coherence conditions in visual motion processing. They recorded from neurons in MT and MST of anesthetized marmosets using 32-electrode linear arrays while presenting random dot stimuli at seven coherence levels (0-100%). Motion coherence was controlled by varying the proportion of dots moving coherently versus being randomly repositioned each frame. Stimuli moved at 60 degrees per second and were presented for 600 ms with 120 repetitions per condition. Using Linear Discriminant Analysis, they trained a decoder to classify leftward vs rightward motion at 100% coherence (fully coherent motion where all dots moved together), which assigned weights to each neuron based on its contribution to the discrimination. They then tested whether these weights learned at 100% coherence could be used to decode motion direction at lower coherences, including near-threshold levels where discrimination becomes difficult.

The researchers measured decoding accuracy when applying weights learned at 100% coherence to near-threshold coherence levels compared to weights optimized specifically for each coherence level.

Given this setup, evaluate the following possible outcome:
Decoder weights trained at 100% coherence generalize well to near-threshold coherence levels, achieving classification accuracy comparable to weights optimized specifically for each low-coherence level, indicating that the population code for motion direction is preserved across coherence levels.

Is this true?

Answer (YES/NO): YES